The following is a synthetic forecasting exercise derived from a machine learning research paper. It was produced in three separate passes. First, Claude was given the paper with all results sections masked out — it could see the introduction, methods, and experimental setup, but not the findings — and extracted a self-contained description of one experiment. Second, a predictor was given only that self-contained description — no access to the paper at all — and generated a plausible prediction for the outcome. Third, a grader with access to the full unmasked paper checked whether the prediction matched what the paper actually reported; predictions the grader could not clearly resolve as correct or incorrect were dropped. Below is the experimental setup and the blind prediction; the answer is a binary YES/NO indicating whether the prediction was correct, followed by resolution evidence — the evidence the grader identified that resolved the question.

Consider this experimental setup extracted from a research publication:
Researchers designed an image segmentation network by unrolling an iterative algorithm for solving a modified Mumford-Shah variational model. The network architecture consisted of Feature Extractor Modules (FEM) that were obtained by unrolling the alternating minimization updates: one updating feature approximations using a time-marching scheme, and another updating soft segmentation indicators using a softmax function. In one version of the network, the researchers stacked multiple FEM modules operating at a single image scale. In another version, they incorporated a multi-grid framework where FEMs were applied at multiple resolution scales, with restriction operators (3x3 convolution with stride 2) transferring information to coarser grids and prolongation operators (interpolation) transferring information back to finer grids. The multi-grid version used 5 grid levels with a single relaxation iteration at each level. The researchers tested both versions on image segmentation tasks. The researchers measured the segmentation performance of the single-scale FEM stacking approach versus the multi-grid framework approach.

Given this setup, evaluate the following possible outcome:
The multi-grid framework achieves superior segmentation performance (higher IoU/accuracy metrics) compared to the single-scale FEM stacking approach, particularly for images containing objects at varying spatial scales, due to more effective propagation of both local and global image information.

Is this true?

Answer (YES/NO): NO